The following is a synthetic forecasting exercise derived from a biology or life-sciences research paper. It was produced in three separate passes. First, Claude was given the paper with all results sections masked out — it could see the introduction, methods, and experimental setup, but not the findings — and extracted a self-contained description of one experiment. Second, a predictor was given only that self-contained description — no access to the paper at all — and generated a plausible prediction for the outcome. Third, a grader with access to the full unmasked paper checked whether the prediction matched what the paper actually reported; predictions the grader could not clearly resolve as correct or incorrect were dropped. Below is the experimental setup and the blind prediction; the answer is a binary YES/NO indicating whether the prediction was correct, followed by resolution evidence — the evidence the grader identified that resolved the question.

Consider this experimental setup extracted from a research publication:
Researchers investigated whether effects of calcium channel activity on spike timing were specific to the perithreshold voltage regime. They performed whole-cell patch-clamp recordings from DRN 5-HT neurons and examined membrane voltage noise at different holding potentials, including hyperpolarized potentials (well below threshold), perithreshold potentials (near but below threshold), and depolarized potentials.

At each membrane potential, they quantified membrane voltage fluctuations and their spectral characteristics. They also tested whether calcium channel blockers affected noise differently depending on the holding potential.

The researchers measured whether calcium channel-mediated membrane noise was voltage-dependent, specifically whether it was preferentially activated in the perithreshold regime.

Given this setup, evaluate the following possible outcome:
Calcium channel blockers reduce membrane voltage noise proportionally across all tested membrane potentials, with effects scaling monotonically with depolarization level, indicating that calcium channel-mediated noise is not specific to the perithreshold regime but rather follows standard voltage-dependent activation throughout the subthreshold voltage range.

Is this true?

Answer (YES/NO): NO